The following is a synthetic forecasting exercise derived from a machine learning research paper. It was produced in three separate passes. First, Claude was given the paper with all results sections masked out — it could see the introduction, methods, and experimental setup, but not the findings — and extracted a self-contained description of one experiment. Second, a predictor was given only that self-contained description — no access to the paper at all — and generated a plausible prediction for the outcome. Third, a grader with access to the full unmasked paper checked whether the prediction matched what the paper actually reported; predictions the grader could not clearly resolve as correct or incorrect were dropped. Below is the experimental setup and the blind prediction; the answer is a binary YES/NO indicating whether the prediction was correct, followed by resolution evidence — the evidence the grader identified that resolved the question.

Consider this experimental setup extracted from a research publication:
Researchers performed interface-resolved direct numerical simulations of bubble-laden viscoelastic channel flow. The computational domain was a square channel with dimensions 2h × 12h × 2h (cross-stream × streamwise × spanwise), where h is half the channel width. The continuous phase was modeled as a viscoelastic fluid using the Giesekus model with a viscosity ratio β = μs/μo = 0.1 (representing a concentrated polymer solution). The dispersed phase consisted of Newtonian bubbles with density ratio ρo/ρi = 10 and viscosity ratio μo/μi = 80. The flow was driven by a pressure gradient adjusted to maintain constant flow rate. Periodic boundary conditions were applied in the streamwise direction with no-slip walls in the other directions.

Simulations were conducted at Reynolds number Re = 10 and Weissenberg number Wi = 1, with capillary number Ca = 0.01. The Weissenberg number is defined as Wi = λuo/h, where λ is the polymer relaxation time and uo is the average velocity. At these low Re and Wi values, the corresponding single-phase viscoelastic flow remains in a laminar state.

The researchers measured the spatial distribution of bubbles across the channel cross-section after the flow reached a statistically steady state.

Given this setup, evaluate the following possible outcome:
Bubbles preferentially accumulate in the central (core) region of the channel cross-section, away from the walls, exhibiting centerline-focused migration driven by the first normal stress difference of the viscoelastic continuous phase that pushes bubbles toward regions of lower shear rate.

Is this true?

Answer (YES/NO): YES